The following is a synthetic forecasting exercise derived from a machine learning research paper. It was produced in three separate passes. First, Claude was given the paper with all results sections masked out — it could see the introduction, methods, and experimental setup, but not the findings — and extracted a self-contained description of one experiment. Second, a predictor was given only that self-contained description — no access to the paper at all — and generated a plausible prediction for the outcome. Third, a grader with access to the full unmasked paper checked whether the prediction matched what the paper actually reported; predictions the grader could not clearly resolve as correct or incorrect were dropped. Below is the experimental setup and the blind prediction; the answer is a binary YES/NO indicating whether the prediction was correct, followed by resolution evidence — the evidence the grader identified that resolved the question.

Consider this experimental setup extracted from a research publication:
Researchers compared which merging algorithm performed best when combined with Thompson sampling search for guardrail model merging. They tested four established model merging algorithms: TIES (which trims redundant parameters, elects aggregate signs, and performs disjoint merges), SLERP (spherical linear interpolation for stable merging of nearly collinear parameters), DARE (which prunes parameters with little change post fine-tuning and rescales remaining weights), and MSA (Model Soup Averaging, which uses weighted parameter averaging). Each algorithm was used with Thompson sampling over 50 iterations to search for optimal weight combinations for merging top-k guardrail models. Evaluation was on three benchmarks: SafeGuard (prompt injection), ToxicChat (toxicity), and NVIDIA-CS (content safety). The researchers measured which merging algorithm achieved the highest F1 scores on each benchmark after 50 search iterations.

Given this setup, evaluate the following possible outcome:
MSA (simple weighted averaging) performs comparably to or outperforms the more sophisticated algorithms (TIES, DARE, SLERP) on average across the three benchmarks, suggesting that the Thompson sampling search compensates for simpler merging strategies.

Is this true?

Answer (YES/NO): YES